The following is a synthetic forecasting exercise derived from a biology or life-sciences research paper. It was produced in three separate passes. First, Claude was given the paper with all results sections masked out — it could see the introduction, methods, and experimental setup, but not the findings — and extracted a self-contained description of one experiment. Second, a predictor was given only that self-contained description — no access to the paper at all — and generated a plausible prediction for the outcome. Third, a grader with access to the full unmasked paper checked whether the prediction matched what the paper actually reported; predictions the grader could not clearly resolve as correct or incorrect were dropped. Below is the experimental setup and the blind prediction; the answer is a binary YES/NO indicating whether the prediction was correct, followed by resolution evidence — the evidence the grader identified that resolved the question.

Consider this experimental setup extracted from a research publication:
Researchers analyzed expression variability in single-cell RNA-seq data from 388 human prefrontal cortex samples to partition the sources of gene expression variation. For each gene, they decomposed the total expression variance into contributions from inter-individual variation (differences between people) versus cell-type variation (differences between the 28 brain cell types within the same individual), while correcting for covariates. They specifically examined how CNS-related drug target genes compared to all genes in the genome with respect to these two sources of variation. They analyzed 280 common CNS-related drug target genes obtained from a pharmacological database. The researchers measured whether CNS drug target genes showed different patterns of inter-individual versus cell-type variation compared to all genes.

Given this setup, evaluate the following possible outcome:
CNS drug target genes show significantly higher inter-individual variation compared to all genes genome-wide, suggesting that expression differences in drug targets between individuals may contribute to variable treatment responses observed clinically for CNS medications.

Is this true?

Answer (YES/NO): NO